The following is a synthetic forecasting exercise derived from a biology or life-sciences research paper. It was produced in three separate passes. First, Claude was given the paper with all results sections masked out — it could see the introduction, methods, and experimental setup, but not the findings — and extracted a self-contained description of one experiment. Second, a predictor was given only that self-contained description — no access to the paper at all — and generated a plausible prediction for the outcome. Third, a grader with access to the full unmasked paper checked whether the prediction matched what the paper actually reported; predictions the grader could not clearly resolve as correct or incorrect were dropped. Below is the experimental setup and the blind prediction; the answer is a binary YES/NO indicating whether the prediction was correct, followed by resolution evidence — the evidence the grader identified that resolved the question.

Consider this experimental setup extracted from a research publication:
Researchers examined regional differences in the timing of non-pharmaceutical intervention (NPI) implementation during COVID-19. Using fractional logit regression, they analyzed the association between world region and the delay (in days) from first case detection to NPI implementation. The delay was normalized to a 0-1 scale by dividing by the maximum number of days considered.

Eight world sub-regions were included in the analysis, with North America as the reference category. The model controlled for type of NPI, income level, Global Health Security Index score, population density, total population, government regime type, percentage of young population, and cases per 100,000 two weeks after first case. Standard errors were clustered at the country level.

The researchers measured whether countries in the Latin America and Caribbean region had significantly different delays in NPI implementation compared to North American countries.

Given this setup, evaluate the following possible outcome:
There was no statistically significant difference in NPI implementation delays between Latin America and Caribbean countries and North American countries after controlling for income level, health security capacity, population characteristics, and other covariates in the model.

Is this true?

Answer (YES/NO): NO